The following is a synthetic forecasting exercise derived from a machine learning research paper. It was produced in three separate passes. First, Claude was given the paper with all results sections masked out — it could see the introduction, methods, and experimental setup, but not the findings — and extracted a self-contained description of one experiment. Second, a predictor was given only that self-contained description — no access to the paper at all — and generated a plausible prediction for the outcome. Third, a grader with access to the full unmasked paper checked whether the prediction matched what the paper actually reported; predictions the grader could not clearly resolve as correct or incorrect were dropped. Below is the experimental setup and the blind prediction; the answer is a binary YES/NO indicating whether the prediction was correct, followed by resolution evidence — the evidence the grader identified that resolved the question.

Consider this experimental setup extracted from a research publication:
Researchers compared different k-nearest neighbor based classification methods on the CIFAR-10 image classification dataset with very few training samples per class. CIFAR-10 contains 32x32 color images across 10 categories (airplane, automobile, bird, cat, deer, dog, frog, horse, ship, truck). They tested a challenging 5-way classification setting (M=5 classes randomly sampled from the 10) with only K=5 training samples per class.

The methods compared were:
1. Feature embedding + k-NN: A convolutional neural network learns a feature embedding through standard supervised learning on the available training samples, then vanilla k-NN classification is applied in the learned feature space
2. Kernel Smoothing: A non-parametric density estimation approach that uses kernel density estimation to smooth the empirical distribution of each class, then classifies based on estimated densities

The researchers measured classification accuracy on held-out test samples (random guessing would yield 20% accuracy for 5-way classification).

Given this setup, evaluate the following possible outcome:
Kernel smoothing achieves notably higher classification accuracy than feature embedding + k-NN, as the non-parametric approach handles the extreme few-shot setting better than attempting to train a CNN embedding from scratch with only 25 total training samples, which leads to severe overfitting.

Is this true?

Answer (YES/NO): NO